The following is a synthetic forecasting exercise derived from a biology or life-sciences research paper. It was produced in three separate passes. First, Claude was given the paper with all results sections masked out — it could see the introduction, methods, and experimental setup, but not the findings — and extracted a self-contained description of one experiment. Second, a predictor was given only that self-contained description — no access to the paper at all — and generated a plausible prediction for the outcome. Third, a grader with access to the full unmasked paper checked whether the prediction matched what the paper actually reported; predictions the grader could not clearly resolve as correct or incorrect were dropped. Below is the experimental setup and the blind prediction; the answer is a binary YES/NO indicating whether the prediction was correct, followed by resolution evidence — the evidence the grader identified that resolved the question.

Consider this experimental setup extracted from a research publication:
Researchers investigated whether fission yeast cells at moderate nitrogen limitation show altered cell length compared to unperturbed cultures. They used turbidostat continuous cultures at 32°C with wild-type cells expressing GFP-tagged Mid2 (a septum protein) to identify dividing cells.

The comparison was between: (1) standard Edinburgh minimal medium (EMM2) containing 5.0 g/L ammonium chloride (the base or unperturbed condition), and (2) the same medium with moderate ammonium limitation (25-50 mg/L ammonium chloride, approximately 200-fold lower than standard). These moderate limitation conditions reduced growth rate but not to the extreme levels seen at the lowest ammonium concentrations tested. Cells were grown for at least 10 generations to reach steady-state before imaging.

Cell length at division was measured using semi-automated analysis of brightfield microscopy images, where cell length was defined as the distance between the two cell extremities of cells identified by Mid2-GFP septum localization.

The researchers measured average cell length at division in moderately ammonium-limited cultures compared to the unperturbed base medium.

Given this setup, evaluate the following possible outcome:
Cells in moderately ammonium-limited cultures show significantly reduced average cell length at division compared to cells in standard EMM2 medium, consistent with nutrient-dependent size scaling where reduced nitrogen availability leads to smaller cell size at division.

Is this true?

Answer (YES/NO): NO